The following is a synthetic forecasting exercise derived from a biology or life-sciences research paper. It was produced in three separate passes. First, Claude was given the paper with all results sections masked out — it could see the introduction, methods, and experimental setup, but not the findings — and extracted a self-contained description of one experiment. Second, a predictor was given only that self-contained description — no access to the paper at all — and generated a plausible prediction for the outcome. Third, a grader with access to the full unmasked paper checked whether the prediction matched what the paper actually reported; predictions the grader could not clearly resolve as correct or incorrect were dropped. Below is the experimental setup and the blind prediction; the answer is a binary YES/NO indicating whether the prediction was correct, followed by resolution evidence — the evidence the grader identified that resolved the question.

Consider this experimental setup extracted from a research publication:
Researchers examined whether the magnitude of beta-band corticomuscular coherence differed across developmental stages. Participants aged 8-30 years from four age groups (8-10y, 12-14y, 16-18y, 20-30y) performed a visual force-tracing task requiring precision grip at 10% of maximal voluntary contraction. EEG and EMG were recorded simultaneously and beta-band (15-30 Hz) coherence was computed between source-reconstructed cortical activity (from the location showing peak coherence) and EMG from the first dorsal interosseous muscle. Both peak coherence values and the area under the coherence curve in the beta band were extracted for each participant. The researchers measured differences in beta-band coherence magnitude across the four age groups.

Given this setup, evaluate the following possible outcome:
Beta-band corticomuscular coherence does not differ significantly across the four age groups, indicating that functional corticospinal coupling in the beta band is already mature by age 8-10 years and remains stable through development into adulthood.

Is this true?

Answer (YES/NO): NO